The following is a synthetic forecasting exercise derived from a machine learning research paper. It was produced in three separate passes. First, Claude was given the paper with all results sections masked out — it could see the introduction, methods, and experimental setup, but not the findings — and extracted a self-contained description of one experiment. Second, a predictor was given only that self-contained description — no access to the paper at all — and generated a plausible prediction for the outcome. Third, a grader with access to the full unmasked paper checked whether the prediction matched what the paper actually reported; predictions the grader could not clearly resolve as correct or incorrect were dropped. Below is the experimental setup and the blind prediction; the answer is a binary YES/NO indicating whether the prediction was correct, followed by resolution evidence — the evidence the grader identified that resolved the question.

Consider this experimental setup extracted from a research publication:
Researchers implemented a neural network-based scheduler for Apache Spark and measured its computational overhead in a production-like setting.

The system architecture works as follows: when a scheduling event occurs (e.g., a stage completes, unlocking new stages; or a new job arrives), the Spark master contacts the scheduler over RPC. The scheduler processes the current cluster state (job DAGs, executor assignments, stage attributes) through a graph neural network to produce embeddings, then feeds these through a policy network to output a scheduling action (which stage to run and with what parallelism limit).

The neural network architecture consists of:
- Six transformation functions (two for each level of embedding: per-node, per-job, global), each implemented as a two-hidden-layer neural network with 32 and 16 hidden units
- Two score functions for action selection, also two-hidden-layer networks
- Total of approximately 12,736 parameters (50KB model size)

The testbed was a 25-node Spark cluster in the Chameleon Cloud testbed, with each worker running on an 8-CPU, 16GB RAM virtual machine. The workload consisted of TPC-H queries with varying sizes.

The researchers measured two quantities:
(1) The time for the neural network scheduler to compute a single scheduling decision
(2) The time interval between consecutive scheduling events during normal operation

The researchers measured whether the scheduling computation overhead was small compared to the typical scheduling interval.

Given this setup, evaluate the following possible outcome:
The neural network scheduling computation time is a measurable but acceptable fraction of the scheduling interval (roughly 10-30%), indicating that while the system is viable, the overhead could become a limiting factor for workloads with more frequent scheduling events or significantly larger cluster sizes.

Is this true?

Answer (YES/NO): NO